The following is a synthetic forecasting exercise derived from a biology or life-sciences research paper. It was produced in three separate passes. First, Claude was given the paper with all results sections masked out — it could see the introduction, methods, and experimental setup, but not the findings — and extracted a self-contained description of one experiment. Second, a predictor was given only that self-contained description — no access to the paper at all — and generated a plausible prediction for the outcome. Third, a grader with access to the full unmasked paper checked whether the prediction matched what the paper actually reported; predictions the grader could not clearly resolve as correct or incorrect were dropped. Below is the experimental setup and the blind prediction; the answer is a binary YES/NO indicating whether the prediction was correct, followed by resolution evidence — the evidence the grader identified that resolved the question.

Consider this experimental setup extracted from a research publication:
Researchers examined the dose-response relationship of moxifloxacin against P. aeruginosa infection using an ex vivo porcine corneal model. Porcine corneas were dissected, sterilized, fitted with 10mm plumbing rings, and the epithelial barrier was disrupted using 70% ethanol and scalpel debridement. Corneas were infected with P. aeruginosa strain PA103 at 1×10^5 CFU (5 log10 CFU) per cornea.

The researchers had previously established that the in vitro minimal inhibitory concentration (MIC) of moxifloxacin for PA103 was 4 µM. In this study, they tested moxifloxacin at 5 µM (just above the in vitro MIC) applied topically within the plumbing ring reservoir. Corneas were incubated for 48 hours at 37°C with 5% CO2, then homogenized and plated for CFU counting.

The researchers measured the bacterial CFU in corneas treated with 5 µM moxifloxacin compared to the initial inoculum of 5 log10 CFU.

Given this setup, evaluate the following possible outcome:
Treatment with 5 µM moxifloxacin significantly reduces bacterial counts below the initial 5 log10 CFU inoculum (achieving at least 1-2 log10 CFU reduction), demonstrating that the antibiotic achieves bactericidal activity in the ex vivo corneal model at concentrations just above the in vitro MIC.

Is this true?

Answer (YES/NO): NO